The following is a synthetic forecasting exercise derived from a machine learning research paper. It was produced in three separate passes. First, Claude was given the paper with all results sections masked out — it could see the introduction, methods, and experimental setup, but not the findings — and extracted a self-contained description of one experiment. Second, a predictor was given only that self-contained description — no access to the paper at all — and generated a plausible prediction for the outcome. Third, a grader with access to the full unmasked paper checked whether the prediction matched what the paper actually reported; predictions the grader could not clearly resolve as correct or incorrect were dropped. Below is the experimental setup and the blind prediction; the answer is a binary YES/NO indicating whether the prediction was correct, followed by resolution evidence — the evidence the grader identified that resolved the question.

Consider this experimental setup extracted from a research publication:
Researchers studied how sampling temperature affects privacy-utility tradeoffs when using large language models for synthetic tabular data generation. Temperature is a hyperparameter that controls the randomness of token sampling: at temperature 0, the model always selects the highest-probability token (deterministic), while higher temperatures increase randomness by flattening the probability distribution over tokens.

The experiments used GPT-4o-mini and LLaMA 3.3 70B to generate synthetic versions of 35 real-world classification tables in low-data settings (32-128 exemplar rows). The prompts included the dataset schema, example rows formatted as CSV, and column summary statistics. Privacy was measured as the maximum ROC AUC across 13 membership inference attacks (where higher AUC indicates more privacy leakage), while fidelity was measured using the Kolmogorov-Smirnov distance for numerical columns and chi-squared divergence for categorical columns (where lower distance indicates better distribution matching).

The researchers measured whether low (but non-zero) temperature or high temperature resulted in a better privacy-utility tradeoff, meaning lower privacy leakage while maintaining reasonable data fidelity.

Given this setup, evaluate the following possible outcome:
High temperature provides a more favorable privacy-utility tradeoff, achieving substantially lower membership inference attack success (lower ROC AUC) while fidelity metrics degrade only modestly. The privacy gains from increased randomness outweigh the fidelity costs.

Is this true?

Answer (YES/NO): NO